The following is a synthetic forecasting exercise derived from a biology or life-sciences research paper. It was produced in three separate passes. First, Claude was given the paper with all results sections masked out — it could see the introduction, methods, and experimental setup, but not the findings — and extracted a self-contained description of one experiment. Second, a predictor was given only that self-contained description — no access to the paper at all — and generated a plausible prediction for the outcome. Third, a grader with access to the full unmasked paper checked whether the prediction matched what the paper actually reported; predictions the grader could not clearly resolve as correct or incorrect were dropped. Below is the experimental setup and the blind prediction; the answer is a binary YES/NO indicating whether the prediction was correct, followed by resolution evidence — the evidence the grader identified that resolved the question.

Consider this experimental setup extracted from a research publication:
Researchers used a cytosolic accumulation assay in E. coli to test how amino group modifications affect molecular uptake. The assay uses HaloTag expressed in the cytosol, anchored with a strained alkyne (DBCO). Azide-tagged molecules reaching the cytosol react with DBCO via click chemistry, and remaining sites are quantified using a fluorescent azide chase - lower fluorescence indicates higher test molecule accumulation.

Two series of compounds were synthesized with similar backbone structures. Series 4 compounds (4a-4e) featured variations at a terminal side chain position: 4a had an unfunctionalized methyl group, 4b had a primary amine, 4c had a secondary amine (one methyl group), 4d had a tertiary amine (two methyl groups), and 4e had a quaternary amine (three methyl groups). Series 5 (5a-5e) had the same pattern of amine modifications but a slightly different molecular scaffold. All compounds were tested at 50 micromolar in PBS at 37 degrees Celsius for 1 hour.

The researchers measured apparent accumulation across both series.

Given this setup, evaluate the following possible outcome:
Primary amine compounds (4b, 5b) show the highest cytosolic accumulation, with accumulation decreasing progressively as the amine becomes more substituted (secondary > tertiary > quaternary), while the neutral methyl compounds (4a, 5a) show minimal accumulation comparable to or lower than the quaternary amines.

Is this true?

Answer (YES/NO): NO